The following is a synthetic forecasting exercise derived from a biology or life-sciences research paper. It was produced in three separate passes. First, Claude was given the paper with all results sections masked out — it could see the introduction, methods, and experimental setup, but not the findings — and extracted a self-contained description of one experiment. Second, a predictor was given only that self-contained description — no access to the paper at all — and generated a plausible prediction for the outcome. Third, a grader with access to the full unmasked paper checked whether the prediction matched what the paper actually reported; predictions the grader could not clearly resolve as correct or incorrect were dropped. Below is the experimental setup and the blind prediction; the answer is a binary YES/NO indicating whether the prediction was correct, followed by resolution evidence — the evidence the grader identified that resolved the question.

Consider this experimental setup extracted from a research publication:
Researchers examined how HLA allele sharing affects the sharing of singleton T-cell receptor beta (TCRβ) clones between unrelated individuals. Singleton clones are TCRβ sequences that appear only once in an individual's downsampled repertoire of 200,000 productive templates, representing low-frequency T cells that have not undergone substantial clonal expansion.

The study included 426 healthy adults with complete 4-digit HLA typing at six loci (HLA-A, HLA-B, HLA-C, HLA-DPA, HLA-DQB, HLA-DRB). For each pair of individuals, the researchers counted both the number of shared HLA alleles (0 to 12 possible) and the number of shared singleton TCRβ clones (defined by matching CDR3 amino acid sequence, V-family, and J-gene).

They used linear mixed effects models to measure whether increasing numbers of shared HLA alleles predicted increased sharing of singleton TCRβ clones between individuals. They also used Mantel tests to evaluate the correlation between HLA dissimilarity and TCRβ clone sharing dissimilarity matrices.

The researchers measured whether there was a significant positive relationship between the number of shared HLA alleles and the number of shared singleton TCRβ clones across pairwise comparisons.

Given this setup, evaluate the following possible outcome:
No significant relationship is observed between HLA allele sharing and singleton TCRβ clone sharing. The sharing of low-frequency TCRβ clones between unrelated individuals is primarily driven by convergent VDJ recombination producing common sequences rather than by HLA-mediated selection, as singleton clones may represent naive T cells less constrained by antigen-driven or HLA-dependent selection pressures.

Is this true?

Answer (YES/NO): NO